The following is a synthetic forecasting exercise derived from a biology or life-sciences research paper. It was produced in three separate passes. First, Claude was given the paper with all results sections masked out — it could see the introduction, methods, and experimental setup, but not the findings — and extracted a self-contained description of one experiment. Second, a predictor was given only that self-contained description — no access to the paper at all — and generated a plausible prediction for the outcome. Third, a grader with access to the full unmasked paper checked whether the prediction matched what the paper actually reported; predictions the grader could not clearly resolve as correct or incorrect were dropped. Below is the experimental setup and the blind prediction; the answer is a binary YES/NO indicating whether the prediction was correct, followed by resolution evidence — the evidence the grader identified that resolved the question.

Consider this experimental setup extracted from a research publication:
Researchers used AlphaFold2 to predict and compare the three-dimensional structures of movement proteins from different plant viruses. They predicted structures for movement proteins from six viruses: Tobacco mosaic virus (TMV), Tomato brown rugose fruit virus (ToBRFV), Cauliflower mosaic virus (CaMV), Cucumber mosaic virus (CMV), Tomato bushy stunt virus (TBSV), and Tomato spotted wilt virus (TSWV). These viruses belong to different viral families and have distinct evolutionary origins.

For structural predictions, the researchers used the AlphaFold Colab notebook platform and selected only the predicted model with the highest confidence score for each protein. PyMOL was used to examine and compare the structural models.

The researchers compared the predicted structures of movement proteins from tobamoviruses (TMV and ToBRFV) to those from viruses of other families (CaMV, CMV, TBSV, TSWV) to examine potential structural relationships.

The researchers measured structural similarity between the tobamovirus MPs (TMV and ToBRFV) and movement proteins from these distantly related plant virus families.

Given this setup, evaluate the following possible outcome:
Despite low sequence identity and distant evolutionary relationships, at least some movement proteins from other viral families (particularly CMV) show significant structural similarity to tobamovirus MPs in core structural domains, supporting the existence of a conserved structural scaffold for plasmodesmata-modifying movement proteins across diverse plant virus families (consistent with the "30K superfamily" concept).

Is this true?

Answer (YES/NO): YES